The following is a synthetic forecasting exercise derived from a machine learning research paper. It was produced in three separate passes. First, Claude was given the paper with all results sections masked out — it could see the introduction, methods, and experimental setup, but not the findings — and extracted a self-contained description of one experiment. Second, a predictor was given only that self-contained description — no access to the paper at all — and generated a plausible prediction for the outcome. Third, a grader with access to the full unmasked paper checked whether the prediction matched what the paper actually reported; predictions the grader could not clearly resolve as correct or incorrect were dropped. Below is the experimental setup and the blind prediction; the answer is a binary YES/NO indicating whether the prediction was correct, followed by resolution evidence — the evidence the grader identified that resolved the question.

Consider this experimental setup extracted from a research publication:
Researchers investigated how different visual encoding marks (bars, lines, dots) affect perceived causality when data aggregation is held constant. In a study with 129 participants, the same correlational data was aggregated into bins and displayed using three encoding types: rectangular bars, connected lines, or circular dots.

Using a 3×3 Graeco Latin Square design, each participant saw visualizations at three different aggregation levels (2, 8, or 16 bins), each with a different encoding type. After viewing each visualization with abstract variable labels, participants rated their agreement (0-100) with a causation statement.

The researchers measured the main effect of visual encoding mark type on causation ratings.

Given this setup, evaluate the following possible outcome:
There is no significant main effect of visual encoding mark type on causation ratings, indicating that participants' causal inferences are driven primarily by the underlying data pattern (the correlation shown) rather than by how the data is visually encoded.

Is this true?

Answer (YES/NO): NO